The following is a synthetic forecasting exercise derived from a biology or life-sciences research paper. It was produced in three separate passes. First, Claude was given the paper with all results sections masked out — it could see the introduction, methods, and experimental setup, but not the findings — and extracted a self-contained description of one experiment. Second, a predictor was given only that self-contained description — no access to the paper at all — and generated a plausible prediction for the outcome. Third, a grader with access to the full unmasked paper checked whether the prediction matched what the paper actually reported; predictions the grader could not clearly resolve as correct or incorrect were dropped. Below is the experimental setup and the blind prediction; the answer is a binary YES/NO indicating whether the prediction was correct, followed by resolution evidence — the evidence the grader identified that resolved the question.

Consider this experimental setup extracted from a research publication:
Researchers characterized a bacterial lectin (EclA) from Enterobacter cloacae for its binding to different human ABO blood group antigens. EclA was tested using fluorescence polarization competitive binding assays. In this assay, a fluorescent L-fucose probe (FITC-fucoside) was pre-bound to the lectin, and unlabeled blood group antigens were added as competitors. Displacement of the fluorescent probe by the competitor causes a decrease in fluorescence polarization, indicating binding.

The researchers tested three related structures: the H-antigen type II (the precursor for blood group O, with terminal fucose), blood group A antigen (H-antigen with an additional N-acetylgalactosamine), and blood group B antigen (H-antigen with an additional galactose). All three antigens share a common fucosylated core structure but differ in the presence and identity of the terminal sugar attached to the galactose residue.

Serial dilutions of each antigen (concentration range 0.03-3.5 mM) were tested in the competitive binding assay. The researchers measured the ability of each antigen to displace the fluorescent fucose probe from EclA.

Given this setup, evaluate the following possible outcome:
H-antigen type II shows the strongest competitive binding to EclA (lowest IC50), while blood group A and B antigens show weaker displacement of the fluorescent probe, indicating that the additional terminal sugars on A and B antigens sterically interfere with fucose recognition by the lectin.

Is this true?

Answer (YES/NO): YES